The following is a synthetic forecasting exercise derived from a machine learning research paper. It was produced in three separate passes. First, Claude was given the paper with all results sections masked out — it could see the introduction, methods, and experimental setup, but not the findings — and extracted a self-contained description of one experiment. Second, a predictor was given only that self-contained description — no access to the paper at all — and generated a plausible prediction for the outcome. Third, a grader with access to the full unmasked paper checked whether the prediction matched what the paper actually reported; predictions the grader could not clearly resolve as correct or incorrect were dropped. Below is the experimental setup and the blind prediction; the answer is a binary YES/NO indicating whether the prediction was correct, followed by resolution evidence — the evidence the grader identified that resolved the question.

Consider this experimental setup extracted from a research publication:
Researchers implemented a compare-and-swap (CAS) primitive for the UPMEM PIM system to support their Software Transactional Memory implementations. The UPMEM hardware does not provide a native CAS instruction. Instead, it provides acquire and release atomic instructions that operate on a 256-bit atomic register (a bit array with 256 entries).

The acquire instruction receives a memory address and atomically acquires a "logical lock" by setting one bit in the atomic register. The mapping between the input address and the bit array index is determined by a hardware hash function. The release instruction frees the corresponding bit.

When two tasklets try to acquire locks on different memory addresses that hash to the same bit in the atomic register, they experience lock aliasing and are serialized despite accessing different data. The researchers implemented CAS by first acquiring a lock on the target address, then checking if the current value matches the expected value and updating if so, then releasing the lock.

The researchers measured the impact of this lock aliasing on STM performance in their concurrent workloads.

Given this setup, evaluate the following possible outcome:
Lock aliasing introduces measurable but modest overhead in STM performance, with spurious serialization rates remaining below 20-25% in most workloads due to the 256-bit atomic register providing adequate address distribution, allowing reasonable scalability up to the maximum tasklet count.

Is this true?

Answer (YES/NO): NO